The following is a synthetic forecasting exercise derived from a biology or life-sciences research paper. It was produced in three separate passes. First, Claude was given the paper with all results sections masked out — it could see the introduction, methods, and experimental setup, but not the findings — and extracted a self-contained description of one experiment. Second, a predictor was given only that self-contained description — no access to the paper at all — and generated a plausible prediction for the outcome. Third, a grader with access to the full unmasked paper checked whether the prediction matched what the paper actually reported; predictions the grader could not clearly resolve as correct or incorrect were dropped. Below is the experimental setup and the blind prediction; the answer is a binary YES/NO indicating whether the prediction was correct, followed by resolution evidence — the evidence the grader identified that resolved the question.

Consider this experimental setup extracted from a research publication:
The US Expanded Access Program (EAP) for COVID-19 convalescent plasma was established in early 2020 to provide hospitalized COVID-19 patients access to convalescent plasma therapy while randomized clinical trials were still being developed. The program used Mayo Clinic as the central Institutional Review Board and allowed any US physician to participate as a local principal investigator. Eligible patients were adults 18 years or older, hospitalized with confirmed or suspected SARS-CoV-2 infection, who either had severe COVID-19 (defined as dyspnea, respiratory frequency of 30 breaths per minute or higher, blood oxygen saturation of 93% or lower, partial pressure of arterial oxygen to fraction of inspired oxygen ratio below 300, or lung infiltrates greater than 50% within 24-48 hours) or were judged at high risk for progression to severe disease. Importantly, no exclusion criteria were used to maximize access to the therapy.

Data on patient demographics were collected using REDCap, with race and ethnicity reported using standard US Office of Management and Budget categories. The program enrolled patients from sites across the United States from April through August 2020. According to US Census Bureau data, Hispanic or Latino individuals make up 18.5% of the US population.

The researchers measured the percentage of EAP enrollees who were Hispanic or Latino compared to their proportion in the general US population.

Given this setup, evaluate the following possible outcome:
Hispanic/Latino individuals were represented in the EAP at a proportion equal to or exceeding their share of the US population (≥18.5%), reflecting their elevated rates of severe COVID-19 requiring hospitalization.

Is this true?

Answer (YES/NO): YES